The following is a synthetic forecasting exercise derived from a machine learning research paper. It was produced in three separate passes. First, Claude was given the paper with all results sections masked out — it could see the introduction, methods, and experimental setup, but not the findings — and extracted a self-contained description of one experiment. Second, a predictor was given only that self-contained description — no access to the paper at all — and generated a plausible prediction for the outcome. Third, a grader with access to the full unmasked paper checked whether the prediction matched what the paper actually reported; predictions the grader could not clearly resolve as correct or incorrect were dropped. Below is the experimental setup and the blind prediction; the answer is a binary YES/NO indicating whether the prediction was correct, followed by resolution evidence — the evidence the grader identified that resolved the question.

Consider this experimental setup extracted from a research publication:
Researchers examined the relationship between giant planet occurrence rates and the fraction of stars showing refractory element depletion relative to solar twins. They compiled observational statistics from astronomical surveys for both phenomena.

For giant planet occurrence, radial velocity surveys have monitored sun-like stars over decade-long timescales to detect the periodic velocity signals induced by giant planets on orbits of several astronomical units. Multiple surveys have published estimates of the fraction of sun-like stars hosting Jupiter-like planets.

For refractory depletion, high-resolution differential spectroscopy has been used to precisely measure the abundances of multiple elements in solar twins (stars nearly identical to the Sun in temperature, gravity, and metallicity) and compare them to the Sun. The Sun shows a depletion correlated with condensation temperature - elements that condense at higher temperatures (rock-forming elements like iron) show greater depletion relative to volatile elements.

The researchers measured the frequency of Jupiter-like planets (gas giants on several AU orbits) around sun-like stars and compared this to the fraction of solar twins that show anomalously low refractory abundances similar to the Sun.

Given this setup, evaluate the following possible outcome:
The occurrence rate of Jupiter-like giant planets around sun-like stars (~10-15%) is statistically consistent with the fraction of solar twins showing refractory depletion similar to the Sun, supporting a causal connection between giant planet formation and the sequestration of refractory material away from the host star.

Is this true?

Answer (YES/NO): NO